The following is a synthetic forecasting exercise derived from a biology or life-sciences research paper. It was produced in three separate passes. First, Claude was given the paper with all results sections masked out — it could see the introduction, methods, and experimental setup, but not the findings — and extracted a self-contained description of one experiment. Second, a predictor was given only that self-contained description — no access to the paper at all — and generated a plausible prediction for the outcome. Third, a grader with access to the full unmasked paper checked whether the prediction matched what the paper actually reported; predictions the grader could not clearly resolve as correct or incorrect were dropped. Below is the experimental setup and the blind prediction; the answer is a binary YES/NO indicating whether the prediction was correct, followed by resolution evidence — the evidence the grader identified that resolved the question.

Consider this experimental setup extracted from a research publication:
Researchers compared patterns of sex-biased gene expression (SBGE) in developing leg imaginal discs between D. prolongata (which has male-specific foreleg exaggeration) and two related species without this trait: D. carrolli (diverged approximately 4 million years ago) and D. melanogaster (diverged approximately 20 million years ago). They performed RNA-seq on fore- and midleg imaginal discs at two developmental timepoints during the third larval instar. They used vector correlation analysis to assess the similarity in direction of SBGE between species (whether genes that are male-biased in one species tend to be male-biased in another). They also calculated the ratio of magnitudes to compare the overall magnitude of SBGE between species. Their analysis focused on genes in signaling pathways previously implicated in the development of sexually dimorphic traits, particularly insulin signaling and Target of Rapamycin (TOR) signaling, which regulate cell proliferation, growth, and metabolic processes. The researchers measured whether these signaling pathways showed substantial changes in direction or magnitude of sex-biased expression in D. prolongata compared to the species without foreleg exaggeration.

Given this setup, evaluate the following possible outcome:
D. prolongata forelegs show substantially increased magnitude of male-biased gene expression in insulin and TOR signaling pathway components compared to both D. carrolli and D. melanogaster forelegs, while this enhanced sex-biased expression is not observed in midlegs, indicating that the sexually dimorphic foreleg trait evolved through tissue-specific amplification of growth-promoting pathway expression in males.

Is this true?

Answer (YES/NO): NO